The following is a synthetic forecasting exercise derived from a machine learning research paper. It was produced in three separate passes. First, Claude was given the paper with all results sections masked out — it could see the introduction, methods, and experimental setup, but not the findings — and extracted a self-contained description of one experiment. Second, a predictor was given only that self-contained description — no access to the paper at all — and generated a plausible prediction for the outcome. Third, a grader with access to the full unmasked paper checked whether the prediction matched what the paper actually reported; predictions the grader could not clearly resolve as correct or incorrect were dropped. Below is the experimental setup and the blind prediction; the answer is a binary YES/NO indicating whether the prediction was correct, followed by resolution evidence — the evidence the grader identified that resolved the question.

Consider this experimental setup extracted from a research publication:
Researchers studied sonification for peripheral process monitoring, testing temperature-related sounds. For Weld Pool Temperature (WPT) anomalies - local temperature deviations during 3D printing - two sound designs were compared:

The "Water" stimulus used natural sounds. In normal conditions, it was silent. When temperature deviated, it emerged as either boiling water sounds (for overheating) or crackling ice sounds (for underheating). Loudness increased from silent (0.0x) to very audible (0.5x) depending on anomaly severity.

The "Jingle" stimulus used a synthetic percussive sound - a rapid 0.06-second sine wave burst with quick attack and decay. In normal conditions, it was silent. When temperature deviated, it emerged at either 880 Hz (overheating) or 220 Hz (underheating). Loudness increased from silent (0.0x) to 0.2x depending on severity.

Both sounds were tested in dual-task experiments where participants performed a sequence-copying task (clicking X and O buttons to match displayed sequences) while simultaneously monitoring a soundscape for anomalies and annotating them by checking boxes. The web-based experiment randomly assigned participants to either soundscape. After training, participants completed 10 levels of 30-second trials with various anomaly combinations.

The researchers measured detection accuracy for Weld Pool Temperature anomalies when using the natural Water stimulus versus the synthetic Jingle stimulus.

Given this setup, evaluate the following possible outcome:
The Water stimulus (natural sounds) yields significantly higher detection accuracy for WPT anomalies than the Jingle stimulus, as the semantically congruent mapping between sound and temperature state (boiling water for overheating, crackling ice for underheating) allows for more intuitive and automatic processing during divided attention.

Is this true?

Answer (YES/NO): NO